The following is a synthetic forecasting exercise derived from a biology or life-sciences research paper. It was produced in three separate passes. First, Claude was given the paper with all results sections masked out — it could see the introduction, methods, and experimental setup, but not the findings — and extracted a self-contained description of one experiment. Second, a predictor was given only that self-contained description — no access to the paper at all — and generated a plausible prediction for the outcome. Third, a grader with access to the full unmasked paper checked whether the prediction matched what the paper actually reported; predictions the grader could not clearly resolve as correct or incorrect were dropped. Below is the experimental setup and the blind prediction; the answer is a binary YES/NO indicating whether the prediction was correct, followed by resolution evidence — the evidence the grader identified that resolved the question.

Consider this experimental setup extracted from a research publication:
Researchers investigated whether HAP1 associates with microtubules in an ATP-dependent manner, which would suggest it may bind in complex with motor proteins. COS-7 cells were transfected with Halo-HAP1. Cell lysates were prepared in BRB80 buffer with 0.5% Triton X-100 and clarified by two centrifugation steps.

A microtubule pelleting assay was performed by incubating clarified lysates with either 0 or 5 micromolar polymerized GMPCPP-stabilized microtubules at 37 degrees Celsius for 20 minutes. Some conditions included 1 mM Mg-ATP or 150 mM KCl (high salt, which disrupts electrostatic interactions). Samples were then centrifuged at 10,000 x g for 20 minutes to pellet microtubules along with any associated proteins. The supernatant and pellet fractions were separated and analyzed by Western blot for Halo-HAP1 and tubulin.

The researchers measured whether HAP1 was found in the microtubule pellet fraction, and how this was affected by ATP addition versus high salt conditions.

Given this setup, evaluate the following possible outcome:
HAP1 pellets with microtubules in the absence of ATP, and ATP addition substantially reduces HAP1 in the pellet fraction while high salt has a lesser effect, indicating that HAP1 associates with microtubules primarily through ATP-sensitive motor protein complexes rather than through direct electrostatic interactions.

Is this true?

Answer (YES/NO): NO